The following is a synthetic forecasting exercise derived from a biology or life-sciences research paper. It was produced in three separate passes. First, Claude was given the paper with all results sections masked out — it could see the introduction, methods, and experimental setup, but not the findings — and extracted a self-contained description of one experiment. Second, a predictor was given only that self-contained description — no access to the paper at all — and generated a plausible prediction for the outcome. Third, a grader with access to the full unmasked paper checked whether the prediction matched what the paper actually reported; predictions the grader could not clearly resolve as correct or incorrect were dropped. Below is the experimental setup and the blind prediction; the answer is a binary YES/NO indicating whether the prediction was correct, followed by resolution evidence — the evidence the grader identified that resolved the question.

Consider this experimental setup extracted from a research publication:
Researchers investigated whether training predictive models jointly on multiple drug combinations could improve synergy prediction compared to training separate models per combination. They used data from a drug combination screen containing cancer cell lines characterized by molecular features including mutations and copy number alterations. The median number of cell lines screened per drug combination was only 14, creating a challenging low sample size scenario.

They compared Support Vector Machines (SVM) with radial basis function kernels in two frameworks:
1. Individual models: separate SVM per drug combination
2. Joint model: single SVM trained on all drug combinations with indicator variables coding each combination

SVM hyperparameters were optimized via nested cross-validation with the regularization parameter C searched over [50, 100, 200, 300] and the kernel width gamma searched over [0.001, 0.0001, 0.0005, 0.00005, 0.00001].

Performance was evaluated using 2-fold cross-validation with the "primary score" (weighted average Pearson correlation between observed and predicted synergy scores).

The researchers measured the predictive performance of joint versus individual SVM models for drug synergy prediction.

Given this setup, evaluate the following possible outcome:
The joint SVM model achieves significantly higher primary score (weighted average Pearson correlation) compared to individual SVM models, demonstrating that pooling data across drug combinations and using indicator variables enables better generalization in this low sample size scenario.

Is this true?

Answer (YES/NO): YES